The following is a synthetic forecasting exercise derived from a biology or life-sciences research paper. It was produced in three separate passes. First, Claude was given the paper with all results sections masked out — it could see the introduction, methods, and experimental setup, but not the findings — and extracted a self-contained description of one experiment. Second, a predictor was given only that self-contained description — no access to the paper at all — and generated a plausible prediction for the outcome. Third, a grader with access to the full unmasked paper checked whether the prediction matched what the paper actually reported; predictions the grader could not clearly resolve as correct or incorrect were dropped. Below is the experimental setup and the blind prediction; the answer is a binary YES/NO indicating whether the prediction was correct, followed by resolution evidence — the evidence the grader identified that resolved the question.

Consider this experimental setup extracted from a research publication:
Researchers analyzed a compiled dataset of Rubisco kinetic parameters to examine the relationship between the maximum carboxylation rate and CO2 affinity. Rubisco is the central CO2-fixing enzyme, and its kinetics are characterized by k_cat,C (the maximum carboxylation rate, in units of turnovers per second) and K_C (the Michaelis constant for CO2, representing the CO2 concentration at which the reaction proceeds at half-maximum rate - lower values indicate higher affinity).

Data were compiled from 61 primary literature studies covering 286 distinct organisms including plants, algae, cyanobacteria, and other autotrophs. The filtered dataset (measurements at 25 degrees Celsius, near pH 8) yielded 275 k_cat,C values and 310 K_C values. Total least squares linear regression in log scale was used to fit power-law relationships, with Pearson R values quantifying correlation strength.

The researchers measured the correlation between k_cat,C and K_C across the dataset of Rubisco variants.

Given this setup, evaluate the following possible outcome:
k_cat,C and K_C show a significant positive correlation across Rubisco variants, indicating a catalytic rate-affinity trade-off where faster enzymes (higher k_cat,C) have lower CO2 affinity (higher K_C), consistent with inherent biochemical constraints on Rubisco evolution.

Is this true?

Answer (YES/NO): NO